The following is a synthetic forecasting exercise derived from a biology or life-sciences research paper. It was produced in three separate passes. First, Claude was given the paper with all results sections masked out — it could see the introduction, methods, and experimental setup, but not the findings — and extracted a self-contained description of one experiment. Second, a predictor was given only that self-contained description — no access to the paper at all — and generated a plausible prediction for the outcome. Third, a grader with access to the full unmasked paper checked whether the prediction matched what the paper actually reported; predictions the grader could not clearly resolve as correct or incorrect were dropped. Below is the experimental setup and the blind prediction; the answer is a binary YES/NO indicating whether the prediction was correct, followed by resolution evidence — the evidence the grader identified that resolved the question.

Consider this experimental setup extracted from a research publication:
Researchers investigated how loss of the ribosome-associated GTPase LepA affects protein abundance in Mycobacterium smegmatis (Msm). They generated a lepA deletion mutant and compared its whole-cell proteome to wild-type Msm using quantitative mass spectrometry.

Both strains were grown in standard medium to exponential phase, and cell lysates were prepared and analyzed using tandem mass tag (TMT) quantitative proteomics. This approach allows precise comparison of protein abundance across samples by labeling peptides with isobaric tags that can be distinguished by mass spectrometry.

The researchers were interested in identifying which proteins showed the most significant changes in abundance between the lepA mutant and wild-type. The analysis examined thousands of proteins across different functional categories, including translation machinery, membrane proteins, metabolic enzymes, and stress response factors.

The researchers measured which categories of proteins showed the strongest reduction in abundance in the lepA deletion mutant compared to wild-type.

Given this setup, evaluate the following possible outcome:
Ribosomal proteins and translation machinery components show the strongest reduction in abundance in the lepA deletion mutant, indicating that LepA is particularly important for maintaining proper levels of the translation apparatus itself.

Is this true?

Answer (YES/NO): NO